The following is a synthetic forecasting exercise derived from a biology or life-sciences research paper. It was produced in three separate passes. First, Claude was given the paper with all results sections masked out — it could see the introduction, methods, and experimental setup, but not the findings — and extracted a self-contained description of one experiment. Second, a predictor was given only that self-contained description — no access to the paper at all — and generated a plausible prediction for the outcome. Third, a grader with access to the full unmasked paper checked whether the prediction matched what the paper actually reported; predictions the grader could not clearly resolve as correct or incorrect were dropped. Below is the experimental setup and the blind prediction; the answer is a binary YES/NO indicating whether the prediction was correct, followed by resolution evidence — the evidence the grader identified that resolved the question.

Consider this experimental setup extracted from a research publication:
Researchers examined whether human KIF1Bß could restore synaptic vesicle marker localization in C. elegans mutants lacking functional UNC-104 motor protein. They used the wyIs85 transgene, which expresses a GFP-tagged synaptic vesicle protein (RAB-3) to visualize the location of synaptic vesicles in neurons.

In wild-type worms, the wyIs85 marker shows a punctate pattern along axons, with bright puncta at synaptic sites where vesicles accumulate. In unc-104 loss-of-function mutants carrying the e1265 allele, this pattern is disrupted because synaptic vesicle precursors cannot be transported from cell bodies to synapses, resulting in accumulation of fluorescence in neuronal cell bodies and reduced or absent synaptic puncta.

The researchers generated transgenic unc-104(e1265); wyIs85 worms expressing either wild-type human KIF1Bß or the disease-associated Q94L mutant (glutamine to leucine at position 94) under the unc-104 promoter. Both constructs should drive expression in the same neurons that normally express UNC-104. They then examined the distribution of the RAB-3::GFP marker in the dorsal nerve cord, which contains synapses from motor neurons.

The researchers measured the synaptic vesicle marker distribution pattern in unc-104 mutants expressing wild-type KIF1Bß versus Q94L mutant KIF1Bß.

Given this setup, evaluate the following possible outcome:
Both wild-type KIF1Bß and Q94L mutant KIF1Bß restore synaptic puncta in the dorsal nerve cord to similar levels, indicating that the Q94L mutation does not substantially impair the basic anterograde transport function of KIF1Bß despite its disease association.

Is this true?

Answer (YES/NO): NO